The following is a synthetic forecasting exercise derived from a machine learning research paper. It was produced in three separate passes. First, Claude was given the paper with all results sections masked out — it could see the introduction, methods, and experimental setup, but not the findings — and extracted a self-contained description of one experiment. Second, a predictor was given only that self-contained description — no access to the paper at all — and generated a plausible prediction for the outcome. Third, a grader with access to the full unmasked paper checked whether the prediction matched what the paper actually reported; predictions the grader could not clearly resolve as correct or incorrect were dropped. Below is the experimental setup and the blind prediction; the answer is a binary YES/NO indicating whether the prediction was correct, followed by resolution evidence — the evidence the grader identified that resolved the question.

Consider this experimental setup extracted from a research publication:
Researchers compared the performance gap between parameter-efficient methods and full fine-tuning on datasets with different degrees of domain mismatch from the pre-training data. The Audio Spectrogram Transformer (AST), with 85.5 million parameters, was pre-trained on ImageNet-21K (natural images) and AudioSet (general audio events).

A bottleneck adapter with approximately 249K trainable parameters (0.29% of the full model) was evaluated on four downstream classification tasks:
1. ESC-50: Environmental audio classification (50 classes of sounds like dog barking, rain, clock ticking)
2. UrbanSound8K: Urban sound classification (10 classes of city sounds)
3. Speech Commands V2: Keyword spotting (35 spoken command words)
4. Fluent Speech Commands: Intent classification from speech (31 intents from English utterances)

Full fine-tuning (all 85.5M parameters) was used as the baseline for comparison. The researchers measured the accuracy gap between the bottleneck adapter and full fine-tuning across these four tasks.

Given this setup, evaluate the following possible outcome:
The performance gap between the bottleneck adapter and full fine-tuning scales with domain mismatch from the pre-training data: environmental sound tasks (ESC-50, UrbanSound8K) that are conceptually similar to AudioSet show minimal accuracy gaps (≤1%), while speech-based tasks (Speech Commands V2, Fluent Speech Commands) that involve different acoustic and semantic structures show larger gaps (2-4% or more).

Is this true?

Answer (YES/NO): YES